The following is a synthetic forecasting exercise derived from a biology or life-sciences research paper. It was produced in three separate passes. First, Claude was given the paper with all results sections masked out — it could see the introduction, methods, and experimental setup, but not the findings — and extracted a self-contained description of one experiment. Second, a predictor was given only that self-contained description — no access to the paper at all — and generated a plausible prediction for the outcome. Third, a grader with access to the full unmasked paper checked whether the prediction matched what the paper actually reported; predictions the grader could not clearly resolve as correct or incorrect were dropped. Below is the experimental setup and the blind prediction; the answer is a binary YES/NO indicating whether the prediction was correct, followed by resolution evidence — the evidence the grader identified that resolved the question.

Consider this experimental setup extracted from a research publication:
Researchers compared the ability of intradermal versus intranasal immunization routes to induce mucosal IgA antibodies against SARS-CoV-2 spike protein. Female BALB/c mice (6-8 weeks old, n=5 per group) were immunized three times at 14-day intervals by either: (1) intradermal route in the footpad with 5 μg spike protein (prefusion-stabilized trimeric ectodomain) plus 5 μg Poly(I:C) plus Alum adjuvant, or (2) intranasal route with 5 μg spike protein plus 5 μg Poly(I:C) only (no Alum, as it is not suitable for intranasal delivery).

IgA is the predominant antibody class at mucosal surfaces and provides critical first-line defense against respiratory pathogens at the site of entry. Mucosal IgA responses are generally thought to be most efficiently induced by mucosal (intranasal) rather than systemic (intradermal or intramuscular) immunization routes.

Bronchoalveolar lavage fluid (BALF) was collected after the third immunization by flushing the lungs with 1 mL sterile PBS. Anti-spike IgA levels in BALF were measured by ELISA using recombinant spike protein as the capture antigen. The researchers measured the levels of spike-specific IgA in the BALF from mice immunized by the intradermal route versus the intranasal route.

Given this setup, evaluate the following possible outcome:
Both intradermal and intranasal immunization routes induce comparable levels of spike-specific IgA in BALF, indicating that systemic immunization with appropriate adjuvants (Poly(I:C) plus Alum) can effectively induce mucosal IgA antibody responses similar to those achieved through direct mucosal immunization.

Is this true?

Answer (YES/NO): NO